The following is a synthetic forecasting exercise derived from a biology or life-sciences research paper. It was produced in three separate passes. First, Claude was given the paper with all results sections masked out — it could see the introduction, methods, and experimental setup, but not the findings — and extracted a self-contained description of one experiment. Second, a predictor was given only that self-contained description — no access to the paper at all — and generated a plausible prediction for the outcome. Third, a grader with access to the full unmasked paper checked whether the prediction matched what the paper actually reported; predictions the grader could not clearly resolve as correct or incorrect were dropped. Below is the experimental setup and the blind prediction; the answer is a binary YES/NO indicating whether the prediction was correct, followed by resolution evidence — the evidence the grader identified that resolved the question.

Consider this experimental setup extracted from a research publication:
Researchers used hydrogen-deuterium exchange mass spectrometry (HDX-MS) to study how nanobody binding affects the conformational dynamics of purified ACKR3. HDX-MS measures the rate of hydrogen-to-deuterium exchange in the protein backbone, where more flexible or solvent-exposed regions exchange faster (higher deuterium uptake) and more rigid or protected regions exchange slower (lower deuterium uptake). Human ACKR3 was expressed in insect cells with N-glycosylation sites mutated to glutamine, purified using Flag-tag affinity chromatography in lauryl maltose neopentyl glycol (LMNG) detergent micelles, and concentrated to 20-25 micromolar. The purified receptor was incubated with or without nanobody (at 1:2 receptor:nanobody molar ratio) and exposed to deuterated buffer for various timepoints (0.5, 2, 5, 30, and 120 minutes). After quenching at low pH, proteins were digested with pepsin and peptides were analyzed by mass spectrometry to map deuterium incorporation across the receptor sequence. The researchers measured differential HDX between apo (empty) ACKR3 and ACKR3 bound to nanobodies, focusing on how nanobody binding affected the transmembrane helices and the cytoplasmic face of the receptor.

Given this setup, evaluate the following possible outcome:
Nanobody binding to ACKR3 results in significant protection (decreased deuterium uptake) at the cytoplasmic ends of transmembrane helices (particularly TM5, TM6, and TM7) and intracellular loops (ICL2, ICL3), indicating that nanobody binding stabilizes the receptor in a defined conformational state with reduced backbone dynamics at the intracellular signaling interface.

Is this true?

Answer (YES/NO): NO